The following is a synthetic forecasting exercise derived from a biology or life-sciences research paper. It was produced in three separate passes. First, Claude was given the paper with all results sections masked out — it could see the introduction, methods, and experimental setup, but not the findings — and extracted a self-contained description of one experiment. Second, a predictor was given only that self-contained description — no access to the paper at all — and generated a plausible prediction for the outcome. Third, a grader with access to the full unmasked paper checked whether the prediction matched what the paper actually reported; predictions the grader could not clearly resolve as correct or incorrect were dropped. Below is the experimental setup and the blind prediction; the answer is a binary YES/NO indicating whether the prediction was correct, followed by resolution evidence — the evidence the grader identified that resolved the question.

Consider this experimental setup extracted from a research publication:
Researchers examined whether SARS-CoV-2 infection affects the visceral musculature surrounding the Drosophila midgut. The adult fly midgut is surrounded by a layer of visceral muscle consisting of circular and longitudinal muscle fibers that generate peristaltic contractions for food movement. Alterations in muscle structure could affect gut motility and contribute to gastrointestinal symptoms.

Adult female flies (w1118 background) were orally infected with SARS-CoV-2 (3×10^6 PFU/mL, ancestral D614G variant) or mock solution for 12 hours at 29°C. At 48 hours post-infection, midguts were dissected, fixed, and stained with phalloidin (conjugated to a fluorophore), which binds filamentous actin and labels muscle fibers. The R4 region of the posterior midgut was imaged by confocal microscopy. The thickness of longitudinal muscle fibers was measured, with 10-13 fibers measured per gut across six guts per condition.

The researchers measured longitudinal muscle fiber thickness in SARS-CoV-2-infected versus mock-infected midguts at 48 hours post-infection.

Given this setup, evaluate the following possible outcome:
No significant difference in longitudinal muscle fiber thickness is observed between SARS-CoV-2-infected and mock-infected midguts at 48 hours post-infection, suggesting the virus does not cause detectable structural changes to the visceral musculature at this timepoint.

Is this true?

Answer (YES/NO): NO